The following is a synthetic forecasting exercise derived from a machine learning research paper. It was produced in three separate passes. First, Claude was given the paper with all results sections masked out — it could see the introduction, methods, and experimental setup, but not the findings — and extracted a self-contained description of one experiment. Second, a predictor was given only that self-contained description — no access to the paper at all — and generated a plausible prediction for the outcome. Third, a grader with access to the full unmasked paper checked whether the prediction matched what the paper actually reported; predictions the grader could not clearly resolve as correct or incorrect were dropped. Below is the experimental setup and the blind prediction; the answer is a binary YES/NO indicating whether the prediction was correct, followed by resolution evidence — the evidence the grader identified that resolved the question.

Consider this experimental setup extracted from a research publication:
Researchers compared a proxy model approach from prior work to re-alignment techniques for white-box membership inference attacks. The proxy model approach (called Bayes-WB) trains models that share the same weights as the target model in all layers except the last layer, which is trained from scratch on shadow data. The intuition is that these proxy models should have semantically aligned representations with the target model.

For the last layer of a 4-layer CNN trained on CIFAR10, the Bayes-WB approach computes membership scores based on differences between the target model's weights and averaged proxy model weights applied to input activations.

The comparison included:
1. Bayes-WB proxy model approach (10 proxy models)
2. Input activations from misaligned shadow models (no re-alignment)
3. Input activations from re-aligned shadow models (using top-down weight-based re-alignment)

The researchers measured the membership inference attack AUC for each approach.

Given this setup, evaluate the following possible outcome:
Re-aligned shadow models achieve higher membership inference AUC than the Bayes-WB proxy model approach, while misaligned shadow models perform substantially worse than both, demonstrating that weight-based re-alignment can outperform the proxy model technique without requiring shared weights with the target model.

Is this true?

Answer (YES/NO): NO